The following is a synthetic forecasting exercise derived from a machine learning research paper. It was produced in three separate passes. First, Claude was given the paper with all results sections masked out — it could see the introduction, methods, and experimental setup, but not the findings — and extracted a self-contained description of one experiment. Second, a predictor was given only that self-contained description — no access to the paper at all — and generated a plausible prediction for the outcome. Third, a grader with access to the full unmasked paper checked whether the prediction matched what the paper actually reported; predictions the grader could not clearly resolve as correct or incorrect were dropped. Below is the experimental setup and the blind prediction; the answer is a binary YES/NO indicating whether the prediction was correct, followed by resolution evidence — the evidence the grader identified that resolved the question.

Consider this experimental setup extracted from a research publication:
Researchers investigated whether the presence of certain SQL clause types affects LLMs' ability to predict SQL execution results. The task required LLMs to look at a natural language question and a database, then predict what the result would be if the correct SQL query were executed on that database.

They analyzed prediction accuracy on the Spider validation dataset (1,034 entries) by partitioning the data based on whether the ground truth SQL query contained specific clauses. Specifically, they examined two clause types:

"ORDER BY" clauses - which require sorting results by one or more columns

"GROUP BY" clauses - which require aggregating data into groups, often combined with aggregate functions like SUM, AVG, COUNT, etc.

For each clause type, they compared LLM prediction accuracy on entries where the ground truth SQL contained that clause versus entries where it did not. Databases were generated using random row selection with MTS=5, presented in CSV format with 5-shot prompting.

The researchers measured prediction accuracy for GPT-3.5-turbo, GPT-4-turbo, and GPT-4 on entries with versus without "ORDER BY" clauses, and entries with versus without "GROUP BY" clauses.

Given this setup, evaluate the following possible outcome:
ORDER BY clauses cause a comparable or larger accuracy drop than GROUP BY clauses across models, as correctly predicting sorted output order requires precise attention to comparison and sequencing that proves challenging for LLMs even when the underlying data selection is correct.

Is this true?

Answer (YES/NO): NO